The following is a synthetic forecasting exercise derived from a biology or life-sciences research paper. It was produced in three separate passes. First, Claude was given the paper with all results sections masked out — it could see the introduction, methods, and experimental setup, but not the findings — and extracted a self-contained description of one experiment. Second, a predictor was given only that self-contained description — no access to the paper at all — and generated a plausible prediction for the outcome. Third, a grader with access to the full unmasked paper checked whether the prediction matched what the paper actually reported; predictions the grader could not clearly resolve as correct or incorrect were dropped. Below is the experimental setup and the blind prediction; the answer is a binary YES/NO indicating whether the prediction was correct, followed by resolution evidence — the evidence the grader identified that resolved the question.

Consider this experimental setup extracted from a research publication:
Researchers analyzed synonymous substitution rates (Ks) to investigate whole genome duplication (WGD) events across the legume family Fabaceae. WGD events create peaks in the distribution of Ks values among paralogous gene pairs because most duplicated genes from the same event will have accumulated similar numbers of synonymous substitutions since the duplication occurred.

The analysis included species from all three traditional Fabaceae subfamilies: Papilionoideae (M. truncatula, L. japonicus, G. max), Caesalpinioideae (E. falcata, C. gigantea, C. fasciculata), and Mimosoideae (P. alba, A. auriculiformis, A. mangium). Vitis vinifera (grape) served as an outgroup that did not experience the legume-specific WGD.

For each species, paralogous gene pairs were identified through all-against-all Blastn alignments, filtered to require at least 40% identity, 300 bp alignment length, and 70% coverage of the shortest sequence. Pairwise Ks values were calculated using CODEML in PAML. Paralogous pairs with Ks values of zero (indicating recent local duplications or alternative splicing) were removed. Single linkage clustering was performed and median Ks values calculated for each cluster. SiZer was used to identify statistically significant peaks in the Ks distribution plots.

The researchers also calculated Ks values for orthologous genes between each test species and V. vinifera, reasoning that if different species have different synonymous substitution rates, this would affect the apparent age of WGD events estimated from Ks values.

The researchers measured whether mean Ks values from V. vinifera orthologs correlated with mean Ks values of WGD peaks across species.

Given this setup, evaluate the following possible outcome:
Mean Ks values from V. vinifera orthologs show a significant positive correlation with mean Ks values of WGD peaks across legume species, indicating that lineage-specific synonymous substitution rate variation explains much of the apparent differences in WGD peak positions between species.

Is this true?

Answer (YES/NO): YES